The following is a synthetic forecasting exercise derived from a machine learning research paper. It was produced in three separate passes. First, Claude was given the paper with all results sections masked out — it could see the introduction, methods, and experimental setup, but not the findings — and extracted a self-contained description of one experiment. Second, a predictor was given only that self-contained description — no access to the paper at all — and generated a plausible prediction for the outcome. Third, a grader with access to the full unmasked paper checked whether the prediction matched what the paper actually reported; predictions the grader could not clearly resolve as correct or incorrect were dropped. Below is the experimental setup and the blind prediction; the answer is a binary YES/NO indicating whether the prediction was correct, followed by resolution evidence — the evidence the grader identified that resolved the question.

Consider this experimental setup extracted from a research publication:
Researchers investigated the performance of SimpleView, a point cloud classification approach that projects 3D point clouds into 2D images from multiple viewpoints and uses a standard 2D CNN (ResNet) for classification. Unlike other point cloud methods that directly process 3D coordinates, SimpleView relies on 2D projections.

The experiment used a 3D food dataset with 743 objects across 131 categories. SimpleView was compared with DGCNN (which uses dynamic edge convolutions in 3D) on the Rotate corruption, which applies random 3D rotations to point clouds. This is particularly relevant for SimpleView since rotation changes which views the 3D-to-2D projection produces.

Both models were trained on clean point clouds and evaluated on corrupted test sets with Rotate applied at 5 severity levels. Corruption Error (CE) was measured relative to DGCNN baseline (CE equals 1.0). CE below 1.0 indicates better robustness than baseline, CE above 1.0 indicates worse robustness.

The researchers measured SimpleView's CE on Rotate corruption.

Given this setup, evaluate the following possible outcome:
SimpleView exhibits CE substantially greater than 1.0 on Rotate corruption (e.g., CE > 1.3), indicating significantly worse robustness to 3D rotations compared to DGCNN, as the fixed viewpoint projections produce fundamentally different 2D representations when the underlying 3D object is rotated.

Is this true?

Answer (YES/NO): NO